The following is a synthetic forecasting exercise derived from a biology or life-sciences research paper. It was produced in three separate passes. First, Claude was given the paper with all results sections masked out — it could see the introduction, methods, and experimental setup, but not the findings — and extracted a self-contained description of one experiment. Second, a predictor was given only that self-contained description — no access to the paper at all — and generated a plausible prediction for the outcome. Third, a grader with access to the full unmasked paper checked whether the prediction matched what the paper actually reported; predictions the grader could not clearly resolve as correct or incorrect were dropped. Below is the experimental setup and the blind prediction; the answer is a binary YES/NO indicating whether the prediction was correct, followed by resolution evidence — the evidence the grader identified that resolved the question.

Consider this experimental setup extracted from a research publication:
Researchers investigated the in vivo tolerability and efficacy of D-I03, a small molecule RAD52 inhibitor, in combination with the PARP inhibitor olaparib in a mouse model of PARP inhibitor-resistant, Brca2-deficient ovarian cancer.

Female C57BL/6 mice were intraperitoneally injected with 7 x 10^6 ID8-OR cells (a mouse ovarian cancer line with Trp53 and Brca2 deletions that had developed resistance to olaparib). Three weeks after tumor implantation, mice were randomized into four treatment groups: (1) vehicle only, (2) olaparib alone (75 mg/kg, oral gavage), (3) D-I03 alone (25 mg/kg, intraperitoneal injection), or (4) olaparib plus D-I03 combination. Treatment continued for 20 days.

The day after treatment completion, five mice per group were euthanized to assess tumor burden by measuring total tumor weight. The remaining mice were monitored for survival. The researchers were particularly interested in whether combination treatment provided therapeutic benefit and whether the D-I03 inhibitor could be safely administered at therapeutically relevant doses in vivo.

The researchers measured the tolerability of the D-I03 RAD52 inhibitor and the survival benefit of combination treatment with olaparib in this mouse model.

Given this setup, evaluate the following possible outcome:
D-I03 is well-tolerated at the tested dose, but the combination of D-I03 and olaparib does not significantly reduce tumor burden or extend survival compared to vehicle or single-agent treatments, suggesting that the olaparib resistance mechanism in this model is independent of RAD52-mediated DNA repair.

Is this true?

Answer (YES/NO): NO